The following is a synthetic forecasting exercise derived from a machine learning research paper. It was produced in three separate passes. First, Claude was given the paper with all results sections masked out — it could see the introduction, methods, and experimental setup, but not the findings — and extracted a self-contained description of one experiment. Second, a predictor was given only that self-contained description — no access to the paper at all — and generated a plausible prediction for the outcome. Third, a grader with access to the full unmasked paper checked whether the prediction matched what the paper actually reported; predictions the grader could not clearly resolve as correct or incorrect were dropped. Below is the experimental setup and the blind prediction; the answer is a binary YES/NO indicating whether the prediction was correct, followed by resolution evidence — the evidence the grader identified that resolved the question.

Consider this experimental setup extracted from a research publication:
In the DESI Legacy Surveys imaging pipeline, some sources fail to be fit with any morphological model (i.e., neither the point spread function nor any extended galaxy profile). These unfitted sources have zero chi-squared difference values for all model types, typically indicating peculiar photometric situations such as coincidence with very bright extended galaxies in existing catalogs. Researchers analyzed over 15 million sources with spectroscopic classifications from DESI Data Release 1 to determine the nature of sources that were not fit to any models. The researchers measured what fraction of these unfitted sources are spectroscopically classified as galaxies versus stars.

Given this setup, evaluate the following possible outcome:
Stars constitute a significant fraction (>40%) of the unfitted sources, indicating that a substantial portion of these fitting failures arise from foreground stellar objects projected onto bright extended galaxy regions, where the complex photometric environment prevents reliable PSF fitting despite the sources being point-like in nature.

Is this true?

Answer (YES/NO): NO